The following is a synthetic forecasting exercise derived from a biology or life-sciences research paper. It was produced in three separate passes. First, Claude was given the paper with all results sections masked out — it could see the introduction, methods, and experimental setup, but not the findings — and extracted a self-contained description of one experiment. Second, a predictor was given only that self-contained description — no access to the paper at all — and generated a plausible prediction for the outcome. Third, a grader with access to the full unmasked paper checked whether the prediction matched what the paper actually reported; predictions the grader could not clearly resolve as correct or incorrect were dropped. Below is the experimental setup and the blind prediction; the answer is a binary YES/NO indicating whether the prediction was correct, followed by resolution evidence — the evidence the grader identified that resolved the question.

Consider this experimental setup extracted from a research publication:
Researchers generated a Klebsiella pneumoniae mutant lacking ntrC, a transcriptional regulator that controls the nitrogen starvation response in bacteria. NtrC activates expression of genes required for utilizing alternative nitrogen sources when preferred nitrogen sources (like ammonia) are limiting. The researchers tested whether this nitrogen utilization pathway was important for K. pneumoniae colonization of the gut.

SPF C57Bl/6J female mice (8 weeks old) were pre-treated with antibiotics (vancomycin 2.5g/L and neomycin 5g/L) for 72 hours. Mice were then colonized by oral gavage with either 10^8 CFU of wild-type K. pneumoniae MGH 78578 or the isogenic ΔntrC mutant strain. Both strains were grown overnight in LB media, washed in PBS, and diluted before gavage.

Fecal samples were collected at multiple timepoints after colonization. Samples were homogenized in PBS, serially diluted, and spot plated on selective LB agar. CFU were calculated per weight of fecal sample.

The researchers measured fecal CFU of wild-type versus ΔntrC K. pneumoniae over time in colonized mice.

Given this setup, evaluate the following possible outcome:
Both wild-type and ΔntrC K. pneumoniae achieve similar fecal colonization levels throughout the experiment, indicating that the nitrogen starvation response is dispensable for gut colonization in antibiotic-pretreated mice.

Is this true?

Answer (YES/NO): YES